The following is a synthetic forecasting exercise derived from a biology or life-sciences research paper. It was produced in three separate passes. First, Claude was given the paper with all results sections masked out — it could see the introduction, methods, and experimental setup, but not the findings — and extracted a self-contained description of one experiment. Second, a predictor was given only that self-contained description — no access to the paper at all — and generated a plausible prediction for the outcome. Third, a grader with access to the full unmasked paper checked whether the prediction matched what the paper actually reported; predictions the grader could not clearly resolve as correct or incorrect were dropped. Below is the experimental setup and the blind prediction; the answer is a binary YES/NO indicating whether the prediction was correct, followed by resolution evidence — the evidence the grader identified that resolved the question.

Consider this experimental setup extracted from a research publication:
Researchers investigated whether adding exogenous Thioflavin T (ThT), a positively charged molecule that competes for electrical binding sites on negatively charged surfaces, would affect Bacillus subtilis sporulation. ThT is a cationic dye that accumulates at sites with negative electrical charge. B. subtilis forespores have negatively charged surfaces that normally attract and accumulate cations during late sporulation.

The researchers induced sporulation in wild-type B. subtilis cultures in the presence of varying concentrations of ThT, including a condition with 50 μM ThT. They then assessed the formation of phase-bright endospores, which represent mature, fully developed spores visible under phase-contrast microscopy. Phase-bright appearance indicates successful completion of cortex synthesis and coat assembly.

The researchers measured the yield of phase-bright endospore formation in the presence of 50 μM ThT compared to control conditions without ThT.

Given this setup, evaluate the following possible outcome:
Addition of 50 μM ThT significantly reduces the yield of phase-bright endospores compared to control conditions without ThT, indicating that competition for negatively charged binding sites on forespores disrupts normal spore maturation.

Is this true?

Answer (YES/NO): YES